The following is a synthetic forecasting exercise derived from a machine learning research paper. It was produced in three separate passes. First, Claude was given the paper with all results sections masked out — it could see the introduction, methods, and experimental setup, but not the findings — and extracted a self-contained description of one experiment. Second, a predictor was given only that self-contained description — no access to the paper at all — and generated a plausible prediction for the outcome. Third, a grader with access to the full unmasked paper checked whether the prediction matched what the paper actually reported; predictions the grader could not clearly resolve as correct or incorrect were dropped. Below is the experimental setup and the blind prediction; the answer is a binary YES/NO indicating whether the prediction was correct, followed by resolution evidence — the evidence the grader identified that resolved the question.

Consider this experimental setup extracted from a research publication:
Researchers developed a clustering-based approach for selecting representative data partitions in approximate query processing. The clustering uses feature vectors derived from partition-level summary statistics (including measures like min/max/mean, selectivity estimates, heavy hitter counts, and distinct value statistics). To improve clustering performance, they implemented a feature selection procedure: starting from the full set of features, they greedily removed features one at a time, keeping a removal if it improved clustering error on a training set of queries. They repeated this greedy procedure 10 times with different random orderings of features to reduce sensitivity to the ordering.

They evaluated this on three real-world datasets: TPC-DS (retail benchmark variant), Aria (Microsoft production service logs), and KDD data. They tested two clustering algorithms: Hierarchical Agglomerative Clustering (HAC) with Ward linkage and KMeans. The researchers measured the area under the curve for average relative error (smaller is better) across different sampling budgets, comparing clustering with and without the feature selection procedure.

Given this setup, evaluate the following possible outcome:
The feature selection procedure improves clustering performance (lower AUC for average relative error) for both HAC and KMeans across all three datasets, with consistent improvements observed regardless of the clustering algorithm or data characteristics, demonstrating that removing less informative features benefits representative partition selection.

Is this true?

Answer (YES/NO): YES